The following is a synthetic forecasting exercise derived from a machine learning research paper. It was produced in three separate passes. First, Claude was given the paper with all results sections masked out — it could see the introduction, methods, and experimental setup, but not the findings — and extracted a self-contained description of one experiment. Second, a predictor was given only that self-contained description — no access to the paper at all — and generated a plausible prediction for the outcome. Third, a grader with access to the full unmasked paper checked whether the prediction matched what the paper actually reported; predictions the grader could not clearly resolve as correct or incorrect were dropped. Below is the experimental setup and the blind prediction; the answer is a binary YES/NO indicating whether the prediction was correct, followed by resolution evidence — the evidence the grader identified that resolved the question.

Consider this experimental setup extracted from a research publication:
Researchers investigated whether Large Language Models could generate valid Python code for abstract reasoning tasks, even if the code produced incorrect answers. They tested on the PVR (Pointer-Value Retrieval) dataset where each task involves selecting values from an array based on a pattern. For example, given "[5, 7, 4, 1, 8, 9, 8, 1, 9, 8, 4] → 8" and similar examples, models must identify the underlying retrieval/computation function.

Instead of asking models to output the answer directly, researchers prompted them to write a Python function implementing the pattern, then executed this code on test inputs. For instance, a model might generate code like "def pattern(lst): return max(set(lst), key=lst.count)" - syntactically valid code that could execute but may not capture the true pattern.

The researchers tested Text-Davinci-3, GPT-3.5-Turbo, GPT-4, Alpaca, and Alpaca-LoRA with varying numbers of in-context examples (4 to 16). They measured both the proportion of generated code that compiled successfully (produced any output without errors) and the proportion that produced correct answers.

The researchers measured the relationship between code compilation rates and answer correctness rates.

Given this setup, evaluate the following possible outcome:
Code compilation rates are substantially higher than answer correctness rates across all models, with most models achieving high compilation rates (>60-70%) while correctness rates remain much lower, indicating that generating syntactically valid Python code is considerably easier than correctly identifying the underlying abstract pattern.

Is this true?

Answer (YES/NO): YES